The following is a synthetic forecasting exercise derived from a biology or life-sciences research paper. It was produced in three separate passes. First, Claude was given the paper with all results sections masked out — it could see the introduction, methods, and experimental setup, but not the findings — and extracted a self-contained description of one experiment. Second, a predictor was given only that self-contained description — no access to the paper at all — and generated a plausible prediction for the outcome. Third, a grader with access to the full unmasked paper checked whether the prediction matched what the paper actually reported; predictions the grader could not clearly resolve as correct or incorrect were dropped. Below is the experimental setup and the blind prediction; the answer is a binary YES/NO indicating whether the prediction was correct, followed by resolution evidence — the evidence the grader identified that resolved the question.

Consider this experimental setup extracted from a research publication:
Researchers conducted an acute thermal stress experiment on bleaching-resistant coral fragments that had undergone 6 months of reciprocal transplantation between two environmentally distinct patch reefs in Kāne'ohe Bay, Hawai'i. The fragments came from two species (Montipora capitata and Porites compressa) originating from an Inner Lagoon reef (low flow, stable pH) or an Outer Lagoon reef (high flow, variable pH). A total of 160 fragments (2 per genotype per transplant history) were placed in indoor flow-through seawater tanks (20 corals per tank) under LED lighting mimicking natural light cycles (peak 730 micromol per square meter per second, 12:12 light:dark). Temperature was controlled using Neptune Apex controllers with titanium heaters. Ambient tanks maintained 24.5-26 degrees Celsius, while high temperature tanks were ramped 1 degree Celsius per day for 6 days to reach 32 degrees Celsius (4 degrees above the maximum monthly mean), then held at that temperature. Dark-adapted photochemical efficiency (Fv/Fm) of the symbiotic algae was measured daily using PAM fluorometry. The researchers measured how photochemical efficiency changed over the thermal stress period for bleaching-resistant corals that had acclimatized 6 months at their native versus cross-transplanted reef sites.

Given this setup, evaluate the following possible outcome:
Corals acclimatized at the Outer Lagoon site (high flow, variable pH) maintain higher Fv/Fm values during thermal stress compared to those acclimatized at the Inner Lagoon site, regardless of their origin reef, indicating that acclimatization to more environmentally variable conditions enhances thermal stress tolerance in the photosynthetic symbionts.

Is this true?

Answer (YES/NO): NO